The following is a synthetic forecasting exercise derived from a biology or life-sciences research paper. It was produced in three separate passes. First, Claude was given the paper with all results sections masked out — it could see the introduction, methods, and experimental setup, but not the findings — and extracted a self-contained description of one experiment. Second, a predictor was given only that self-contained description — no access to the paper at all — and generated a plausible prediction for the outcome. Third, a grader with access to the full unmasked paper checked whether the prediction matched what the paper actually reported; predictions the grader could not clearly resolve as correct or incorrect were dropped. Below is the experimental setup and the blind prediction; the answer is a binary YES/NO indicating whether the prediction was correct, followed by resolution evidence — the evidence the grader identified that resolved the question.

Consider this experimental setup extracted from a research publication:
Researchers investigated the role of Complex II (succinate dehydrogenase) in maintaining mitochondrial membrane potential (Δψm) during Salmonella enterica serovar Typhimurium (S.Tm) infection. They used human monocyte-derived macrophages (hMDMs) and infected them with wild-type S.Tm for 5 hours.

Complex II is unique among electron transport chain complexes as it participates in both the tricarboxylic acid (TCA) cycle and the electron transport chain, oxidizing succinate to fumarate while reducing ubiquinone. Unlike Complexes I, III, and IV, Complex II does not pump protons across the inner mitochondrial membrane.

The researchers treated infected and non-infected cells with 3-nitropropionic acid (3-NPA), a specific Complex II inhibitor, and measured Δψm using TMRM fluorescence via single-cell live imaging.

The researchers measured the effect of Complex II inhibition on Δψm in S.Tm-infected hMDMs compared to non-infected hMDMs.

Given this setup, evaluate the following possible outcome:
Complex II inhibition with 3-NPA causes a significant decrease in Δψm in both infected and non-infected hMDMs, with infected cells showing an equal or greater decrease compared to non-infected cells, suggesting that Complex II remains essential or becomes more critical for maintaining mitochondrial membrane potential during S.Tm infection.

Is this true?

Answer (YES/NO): NO